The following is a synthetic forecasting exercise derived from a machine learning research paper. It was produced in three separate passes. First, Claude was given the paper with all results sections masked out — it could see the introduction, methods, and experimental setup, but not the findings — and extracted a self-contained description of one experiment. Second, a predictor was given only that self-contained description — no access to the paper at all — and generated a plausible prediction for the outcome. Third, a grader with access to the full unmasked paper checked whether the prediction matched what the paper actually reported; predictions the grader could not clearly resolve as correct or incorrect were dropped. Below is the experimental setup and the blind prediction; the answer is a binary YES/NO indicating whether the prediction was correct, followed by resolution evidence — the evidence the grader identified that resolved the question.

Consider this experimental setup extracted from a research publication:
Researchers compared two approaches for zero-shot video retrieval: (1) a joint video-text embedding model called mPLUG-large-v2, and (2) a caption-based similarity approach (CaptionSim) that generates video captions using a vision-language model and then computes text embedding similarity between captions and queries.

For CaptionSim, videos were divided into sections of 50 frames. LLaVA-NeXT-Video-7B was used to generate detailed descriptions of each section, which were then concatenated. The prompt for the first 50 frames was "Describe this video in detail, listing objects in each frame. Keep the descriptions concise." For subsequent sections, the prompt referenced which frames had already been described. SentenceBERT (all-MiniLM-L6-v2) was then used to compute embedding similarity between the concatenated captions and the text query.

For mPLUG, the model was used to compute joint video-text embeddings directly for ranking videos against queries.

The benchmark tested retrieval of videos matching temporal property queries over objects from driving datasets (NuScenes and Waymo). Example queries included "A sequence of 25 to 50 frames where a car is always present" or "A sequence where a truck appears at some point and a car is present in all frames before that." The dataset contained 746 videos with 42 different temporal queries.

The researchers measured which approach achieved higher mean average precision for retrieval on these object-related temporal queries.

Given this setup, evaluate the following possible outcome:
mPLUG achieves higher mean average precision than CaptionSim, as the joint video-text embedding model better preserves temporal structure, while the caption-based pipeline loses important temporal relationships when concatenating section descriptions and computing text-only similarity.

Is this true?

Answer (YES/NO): NO